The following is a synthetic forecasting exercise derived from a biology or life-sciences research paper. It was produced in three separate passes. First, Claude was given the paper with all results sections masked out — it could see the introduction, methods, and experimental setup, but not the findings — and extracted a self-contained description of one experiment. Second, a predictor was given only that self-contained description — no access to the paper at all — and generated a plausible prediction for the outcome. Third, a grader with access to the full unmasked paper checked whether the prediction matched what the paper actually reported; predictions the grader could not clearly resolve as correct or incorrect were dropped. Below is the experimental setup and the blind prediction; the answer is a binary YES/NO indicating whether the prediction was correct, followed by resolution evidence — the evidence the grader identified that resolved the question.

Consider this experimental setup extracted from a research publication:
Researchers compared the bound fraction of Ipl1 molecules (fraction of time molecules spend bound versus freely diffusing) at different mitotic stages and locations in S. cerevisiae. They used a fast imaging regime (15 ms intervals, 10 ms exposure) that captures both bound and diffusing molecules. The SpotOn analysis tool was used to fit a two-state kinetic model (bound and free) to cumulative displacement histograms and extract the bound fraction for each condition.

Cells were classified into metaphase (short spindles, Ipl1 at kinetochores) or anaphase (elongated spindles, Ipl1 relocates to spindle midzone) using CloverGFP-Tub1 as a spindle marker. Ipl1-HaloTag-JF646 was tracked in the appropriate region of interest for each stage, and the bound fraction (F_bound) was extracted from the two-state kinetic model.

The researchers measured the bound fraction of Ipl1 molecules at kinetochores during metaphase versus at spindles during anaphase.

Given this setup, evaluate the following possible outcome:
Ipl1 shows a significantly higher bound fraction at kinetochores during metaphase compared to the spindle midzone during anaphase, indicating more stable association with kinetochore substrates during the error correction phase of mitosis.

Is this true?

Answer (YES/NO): NO